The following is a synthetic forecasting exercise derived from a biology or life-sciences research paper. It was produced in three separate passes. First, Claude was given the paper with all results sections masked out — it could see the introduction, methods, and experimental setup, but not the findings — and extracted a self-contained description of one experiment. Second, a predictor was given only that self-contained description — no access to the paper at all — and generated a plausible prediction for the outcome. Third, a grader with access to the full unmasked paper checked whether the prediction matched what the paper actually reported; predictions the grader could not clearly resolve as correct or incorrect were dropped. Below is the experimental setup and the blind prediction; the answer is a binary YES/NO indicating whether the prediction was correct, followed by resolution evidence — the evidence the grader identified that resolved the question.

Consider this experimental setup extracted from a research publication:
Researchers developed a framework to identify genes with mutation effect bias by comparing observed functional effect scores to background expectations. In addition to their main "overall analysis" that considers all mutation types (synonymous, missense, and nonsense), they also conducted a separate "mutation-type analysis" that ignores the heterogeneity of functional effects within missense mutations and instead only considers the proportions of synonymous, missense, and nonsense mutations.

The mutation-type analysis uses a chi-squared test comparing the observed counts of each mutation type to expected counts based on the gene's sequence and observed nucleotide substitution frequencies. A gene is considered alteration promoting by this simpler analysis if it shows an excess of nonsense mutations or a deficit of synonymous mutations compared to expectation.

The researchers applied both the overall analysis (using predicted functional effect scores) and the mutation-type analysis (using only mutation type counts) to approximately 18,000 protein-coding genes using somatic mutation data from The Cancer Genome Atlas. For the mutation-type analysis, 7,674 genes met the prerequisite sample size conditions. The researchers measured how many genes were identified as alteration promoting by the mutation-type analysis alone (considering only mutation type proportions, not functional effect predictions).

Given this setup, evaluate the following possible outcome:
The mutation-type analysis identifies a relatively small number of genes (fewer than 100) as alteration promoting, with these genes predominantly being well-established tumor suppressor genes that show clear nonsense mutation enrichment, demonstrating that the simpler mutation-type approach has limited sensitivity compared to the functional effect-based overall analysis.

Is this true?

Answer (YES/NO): NO